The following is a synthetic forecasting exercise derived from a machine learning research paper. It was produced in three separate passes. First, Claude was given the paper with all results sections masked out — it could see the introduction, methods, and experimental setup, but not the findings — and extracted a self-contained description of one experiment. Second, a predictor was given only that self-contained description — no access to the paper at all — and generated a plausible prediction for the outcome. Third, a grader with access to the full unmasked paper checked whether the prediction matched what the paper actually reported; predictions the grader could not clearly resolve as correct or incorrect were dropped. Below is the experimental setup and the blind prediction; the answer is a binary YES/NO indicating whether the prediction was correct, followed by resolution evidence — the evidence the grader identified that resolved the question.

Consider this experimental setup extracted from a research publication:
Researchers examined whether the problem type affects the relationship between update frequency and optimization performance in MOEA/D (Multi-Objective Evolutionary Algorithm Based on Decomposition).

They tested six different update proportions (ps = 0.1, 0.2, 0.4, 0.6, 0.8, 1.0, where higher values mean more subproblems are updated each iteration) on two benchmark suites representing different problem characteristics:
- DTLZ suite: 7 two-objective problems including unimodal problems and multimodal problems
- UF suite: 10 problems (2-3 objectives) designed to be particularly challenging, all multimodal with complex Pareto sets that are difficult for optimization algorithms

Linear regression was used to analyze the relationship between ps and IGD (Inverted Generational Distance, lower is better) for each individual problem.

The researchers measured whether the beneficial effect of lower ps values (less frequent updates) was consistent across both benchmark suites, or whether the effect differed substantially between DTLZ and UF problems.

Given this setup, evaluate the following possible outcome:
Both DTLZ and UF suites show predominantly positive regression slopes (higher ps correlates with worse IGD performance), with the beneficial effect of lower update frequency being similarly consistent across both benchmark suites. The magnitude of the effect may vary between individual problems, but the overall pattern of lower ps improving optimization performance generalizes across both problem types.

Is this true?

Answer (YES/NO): YES